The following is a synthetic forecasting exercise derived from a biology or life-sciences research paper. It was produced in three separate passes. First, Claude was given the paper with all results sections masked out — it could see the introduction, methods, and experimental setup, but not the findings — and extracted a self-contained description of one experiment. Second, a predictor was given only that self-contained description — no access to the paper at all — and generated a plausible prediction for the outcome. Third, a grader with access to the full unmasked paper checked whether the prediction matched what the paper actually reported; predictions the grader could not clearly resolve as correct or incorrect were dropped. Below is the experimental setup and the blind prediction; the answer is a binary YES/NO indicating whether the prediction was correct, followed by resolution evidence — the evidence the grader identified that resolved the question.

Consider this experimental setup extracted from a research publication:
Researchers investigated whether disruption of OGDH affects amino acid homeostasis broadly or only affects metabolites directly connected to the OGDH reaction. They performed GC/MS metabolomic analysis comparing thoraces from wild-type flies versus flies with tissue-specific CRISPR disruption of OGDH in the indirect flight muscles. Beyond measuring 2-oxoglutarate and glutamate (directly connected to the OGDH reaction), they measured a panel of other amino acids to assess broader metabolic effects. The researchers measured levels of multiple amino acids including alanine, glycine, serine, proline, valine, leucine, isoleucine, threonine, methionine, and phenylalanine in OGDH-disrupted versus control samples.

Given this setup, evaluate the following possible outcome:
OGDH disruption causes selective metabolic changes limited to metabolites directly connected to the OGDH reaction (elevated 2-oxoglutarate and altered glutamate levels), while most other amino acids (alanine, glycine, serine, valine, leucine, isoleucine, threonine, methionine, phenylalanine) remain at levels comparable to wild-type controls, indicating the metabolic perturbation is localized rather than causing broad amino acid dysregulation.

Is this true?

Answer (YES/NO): NO